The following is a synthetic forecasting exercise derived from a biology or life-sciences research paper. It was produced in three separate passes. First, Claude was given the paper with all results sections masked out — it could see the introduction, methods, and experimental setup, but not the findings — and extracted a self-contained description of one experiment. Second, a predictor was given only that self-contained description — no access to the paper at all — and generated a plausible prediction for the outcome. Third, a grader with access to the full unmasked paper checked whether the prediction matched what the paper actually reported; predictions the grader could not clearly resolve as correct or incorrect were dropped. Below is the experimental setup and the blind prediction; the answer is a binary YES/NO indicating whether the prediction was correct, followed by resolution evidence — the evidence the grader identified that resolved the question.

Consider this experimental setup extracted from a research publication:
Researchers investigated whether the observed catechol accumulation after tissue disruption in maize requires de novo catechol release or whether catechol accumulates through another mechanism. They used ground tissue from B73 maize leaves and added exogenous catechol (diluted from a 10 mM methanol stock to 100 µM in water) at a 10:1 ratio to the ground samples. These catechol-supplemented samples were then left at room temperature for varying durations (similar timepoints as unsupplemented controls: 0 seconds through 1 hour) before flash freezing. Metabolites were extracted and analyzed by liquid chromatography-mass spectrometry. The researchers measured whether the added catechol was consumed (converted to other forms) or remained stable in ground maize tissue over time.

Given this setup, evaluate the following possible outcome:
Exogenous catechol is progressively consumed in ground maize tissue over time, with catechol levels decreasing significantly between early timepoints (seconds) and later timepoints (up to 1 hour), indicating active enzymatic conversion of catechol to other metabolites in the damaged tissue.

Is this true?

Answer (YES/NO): YES